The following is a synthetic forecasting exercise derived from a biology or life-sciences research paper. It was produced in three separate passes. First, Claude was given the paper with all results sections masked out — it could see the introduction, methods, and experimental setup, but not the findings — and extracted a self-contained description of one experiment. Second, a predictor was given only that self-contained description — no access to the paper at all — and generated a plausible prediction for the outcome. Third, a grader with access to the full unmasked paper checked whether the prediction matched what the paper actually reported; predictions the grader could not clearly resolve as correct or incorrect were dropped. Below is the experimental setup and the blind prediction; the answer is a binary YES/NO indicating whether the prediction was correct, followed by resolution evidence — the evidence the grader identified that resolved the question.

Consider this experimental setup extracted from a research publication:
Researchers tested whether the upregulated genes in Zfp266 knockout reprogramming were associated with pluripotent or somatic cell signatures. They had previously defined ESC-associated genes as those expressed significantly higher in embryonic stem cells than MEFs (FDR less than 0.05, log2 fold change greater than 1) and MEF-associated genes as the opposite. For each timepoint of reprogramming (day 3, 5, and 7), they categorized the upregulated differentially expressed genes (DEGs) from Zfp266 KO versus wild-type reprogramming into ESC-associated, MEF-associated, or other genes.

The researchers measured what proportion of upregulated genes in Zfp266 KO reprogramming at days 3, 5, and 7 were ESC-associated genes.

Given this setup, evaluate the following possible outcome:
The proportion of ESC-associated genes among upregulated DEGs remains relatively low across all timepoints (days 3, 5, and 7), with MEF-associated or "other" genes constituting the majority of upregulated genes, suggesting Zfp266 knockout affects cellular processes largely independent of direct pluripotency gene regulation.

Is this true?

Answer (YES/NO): NO